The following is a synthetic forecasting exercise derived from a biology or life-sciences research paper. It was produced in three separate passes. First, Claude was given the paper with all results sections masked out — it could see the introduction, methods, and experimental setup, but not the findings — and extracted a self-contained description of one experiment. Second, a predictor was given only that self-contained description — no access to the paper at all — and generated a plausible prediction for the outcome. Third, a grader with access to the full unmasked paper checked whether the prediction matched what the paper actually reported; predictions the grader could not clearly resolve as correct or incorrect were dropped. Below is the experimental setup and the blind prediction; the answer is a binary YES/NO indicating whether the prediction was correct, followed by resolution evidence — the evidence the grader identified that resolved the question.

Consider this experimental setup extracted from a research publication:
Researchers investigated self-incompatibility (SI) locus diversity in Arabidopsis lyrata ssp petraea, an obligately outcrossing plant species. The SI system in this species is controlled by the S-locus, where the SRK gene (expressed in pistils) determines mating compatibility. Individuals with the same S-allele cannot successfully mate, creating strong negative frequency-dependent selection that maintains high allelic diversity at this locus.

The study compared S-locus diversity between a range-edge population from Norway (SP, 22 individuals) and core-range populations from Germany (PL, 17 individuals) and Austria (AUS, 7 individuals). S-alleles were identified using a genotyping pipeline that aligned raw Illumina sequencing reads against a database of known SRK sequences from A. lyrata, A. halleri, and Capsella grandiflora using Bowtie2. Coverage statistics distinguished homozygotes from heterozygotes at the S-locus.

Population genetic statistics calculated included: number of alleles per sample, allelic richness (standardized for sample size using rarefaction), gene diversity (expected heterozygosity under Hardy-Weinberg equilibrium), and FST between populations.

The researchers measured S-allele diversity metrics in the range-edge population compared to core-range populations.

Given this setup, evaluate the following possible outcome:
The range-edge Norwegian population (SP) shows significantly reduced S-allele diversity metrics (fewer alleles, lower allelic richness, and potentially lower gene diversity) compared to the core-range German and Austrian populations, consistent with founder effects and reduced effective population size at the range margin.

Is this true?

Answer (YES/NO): NO